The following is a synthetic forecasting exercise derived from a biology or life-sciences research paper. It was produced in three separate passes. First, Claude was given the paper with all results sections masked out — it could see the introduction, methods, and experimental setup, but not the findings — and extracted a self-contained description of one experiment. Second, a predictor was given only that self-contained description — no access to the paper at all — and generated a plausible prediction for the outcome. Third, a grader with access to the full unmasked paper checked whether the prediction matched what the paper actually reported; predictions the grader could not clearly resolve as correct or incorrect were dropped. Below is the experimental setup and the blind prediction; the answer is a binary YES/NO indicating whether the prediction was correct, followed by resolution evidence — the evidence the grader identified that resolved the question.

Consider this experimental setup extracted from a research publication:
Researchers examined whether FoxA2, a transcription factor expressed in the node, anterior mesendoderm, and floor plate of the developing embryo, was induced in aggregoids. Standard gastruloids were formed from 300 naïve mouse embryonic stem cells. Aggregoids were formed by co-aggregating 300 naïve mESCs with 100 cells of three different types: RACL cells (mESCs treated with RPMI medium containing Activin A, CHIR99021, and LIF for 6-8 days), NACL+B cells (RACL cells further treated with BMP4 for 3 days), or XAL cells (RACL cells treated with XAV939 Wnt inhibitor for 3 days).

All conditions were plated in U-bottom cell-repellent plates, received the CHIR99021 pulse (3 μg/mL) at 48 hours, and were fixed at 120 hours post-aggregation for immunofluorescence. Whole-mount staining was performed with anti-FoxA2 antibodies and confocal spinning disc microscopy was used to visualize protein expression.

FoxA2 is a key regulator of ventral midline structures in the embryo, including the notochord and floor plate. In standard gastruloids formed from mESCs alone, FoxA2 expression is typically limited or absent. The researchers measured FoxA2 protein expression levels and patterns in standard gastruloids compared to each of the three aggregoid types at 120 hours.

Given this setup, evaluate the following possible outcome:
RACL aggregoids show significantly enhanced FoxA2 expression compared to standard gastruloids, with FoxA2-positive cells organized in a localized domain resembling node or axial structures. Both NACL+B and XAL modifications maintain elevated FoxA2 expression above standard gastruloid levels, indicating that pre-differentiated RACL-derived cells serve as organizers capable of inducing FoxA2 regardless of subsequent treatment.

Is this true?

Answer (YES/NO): YES